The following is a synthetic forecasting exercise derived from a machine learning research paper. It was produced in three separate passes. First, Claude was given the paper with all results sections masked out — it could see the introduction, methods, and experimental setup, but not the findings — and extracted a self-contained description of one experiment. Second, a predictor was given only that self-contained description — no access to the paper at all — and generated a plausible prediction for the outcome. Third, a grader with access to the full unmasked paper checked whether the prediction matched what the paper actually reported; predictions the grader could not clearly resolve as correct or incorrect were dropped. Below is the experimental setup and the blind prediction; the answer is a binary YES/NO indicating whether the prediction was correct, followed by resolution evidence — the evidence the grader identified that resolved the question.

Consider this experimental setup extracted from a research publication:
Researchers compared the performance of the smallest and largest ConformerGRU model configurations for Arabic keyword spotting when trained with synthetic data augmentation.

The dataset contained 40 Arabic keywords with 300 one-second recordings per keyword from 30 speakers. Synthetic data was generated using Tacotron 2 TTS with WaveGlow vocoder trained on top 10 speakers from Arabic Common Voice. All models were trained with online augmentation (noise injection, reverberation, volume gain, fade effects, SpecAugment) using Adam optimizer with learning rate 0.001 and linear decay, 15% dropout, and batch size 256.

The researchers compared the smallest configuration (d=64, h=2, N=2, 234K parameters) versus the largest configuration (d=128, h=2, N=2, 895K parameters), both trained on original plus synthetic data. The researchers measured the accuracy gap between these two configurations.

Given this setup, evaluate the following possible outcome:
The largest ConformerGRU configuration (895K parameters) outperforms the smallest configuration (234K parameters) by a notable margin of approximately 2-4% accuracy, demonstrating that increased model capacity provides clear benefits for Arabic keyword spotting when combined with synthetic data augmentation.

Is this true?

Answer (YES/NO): NO